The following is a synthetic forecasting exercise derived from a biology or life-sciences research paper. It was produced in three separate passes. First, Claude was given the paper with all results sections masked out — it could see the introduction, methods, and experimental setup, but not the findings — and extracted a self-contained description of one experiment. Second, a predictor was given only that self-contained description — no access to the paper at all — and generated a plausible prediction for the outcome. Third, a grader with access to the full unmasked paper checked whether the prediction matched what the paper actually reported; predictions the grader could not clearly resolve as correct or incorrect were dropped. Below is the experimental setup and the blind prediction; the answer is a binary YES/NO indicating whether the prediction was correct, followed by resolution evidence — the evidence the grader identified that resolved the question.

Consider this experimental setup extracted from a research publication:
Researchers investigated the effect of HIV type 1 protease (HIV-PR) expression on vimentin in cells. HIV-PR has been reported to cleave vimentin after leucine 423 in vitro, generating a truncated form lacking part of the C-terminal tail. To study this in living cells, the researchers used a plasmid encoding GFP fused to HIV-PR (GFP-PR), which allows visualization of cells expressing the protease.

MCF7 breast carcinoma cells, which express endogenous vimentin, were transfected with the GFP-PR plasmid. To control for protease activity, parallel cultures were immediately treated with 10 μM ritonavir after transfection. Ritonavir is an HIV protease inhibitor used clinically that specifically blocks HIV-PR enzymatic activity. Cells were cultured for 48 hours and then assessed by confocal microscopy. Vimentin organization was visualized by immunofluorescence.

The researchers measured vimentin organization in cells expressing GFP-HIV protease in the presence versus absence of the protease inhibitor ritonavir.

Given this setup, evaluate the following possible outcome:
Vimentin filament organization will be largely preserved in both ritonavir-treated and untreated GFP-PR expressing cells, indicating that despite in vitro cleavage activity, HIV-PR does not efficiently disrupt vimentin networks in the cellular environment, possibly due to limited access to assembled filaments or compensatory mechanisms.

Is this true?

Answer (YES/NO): NO